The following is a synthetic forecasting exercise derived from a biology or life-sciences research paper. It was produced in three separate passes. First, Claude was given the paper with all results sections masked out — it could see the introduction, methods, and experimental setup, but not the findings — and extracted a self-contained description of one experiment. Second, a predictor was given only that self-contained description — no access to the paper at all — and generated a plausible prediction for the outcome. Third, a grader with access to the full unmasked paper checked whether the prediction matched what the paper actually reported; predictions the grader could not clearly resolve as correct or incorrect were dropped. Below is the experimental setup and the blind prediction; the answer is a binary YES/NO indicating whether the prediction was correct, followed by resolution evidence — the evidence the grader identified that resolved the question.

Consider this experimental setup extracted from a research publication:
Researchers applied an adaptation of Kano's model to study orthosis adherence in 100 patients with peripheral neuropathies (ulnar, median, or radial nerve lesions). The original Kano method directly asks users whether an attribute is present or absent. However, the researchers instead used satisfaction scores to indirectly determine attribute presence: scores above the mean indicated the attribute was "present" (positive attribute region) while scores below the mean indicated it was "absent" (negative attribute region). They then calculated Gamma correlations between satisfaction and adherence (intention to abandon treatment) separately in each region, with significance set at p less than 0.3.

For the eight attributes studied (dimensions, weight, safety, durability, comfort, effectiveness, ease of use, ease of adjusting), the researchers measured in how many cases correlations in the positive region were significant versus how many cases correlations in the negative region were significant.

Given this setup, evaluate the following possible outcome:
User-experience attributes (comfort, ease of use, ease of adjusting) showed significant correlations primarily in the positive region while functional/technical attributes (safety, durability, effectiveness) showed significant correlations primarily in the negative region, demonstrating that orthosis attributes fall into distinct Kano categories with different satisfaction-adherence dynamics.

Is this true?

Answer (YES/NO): NO